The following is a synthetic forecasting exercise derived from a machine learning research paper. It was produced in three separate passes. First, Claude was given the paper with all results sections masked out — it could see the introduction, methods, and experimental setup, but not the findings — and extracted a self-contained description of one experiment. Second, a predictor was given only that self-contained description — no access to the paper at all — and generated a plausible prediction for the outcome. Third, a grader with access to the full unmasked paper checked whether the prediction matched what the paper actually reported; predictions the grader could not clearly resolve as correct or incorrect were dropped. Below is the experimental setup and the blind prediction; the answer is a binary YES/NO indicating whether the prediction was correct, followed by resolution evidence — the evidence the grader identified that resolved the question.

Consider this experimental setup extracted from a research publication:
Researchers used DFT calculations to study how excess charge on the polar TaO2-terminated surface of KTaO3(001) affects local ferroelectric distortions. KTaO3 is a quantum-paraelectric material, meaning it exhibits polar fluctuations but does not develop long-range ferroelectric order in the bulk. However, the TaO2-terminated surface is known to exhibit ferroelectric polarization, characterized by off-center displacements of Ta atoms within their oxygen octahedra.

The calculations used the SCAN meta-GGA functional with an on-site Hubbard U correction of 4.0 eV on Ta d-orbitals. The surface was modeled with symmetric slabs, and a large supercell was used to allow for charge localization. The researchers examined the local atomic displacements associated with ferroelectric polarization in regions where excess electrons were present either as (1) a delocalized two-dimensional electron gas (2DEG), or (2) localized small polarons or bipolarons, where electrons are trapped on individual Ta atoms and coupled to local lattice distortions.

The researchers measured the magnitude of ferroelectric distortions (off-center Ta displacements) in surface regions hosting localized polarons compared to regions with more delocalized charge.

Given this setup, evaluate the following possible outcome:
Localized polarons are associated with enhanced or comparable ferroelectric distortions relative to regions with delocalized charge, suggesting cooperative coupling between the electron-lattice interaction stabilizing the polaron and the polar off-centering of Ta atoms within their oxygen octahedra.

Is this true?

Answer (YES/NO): YES